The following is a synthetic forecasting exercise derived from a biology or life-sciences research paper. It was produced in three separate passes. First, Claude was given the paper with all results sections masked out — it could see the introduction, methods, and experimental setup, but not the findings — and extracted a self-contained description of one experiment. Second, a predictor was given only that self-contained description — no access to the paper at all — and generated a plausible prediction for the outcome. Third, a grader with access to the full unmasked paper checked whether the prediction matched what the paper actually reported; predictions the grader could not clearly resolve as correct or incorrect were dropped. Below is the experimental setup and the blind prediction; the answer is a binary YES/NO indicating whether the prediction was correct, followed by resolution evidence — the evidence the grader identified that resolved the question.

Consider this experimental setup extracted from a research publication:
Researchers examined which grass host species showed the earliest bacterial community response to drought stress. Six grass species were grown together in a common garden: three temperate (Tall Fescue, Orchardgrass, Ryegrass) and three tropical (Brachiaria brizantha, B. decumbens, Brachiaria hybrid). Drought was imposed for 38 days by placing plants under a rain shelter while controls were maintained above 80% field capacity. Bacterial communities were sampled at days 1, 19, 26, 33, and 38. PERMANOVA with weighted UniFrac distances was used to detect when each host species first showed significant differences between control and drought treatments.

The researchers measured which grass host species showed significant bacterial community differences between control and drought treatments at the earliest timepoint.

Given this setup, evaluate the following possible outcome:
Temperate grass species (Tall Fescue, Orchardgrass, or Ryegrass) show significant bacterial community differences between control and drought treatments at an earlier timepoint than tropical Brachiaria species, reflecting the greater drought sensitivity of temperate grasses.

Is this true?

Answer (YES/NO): YES